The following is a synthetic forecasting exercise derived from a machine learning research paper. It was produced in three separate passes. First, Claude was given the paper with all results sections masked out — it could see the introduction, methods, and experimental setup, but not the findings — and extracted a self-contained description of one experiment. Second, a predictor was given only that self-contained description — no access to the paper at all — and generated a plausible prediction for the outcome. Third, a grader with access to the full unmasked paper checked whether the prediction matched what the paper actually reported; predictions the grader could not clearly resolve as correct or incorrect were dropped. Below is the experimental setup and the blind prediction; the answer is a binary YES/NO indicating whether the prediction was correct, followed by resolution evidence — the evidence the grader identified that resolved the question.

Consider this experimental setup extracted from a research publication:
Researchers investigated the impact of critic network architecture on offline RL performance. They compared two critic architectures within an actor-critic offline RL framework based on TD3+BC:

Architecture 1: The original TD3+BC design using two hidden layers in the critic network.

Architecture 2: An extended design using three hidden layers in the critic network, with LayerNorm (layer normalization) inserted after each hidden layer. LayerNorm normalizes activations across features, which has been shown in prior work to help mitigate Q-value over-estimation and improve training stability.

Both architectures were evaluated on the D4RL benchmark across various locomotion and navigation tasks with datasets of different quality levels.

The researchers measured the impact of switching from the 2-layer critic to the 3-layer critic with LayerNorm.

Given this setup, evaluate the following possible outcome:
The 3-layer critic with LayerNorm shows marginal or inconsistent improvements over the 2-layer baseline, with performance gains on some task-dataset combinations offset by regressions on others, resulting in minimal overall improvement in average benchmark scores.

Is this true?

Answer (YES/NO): NO